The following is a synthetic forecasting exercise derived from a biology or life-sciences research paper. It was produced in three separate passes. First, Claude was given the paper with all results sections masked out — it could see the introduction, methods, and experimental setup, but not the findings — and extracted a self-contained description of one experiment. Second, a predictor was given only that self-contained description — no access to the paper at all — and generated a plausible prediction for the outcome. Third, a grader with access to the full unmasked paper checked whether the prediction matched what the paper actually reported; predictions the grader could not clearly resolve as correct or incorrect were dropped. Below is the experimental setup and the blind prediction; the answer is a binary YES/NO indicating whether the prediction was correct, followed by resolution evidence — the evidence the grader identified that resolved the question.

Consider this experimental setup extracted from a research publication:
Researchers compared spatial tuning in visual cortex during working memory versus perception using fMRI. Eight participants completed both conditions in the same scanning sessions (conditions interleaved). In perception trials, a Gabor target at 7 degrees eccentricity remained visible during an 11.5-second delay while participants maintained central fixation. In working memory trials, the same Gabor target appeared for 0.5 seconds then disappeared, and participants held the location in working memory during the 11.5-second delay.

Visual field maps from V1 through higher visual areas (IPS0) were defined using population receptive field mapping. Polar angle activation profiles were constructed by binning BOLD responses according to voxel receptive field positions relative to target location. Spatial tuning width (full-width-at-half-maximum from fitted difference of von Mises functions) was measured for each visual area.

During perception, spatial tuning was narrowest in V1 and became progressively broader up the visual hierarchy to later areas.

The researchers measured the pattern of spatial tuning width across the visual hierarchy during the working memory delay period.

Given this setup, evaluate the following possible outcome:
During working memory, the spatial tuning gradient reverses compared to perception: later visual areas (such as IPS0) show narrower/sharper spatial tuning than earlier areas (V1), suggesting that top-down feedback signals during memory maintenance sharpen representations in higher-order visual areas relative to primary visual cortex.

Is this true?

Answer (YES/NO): NO